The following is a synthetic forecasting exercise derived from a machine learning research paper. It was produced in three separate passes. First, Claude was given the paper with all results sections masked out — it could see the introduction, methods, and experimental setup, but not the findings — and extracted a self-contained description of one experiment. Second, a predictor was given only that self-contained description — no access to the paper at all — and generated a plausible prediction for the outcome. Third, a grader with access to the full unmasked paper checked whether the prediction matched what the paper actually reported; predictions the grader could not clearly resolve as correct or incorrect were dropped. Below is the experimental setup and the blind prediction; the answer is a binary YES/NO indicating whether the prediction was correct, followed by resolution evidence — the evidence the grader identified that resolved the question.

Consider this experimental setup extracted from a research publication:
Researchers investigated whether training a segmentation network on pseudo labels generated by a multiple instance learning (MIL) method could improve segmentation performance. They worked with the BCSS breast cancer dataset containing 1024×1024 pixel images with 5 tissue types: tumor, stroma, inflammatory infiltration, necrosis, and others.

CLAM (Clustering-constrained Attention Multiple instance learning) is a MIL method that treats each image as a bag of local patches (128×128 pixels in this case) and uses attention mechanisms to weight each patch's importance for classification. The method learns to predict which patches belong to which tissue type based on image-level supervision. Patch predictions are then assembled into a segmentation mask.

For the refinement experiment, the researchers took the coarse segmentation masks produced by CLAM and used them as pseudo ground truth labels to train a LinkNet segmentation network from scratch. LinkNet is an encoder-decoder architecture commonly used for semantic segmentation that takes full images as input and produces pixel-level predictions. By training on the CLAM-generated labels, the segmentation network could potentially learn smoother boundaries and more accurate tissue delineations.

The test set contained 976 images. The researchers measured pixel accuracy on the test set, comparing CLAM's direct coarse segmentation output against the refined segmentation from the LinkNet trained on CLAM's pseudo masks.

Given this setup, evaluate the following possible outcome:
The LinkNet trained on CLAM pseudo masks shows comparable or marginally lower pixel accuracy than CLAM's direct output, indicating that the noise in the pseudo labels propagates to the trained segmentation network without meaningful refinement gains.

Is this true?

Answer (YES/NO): NO